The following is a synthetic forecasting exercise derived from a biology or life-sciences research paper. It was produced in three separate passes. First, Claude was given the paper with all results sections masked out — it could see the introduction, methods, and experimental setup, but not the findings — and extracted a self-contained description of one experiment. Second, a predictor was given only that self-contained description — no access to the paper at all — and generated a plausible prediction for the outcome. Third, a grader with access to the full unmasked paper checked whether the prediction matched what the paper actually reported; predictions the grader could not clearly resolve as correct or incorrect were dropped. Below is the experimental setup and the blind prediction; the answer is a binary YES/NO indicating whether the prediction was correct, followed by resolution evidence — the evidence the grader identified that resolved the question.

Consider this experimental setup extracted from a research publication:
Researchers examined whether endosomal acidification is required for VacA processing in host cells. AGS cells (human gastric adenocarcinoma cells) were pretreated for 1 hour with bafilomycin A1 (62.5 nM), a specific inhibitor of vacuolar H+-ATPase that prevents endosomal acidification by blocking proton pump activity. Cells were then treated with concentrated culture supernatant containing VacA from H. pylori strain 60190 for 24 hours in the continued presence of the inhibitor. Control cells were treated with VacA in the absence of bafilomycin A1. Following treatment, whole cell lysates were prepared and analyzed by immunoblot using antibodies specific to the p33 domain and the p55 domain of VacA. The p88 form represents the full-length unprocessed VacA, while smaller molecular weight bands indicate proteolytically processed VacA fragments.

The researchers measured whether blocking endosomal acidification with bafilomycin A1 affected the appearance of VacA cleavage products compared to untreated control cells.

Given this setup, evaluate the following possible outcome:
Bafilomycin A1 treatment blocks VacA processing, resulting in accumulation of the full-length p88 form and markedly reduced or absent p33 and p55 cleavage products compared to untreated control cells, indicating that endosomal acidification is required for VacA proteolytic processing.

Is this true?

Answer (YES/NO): YES